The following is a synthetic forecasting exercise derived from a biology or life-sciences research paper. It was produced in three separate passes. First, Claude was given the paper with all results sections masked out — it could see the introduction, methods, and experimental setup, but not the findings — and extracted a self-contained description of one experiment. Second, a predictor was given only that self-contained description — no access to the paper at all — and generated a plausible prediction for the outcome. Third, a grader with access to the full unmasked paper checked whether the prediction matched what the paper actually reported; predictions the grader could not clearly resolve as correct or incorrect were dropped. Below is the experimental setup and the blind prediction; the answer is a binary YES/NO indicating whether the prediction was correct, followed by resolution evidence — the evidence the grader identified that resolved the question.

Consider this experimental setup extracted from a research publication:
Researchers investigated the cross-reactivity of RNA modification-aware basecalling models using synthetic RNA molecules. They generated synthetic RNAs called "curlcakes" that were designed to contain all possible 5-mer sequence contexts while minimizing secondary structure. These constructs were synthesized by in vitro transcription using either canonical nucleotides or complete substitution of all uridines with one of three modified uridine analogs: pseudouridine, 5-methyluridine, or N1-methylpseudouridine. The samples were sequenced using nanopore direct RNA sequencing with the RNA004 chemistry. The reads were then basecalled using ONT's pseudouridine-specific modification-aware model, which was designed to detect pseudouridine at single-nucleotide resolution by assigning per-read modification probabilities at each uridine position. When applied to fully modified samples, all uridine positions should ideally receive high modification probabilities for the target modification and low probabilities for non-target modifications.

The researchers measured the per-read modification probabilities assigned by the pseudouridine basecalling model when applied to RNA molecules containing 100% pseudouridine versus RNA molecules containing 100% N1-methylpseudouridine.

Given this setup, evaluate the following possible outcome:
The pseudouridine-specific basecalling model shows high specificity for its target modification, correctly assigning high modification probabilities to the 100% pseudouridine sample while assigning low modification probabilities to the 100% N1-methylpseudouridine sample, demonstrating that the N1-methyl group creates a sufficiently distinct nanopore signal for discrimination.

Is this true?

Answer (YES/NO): NO